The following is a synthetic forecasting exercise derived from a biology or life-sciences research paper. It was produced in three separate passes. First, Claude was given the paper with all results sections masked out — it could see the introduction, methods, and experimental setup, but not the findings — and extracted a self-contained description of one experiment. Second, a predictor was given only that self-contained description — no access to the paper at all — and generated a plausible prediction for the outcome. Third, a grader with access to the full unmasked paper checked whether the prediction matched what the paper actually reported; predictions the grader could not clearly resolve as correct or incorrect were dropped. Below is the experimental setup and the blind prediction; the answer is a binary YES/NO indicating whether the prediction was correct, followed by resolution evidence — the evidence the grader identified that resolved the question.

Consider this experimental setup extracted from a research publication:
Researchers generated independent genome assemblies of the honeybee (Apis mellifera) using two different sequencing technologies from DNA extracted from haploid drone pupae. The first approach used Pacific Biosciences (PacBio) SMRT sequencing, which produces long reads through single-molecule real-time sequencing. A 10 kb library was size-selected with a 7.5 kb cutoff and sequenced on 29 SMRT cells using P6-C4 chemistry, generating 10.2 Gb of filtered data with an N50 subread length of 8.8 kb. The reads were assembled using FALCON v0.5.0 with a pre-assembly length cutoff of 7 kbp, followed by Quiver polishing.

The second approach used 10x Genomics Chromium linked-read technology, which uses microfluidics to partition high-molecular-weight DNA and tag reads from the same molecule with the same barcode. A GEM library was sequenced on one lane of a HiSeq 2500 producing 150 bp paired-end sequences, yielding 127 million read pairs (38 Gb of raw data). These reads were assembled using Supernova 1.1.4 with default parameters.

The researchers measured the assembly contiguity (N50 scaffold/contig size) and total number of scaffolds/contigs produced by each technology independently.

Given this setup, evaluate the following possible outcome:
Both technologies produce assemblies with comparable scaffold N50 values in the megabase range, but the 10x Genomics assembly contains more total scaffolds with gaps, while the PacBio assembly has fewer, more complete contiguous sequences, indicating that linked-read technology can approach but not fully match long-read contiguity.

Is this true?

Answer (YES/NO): NO